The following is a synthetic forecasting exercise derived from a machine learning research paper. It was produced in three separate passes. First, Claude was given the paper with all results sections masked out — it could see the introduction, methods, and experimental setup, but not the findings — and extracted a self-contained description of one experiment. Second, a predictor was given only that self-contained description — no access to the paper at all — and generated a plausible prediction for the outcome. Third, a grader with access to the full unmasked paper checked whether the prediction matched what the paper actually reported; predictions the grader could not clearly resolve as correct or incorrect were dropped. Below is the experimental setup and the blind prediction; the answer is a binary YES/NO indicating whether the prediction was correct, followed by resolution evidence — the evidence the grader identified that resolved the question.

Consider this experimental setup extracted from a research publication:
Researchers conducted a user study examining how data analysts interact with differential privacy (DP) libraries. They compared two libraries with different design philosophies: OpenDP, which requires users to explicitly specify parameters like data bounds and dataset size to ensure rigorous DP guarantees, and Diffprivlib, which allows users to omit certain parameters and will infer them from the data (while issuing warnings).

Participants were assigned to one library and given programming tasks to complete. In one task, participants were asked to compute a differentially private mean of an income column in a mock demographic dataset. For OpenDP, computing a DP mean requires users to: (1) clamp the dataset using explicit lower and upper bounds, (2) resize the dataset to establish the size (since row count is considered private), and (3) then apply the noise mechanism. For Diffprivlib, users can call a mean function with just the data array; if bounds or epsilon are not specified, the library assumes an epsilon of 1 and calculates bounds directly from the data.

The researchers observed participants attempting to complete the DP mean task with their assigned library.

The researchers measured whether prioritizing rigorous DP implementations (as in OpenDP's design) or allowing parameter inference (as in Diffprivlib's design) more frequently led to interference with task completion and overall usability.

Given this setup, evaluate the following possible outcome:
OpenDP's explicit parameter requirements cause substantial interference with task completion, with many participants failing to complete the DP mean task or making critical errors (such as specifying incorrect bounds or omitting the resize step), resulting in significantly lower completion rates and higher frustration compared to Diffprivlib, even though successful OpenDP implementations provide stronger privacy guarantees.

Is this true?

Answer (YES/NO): NO